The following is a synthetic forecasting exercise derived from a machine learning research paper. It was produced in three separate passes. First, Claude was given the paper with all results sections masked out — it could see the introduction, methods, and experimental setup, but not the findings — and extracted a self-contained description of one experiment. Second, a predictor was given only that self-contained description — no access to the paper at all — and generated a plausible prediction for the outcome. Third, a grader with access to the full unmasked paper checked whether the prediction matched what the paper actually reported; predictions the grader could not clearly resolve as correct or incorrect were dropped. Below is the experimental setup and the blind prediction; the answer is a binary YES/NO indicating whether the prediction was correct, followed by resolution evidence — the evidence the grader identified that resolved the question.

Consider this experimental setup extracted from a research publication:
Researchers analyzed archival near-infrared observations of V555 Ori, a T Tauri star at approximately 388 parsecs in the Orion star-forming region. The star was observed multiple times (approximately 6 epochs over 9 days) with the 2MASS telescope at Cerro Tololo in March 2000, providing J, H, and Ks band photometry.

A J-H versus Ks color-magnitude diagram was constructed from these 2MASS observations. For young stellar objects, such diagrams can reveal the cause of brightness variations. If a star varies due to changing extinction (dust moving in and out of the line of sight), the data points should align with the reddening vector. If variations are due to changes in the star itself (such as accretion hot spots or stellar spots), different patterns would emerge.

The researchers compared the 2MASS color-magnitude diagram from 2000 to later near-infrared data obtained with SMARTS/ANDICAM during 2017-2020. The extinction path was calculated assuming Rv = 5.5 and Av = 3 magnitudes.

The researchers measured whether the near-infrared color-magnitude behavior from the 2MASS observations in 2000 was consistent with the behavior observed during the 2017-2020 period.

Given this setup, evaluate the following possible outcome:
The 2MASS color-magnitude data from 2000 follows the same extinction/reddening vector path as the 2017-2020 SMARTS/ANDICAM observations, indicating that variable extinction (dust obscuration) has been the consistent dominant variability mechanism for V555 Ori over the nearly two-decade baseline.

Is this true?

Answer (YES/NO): YES